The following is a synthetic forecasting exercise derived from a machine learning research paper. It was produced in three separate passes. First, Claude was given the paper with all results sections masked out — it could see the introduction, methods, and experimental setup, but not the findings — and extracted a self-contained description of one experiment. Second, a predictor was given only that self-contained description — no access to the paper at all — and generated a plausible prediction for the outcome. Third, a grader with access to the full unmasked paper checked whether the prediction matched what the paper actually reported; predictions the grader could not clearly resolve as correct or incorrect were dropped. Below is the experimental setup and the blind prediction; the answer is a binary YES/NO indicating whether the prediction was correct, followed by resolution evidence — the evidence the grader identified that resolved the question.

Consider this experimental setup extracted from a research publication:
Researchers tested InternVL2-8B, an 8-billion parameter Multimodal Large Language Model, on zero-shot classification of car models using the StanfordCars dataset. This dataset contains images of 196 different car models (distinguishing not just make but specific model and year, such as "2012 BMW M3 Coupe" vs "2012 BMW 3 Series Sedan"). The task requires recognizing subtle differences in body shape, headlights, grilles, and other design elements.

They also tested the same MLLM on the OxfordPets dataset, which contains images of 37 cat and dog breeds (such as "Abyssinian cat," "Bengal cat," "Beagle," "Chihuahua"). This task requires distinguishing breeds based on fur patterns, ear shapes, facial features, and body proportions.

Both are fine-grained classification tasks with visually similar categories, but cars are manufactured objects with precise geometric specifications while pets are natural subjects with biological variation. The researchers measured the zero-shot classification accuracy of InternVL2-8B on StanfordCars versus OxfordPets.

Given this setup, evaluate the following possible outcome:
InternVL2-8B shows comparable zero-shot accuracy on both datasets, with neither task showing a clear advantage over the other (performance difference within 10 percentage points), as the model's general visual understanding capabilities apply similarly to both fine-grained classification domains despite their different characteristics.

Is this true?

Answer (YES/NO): NO